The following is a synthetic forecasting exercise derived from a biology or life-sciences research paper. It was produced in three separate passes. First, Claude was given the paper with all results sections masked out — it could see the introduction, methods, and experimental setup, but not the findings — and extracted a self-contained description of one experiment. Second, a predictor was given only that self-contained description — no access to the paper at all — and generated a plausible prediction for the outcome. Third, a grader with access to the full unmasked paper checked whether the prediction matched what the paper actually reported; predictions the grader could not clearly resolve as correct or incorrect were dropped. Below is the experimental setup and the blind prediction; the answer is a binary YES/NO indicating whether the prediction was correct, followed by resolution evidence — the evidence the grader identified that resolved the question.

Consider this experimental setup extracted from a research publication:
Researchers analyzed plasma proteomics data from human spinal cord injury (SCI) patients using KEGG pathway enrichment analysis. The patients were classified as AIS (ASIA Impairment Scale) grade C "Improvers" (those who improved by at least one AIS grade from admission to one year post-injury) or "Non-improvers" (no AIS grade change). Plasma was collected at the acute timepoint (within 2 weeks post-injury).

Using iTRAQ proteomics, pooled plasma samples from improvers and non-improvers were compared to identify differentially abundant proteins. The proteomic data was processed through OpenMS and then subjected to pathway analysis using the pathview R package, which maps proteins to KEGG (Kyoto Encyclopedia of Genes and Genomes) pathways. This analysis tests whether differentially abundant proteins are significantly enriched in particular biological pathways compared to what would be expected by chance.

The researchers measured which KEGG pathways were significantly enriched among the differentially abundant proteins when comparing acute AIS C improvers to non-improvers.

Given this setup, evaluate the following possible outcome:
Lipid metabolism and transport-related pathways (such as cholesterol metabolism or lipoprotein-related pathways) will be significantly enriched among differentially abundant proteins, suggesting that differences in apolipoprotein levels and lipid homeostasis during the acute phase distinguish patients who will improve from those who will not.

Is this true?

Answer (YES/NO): NO